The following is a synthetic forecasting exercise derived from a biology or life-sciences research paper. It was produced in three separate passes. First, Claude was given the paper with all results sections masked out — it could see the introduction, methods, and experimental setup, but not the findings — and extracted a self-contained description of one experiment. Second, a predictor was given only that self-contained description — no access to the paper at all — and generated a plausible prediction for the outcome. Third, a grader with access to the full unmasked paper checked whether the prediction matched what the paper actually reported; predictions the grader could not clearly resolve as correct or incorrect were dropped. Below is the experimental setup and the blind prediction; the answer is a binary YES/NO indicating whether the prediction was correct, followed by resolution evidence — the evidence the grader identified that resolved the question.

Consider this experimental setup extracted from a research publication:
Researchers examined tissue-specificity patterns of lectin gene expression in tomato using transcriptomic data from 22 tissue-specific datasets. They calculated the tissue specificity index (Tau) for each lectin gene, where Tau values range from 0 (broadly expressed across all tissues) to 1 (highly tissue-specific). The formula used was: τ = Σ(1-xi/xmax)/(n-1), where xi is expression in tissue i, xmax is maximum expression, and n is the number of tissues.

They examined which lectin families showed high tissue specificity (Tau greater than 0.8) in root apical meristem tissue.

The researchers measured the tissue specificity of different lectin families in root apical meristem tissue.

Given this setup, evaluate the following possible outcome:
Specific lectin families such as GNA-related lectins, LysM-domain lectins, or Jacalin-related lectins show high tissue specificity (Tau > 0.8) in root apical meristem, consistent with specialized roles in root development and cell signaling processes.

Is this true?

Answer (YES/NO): NO